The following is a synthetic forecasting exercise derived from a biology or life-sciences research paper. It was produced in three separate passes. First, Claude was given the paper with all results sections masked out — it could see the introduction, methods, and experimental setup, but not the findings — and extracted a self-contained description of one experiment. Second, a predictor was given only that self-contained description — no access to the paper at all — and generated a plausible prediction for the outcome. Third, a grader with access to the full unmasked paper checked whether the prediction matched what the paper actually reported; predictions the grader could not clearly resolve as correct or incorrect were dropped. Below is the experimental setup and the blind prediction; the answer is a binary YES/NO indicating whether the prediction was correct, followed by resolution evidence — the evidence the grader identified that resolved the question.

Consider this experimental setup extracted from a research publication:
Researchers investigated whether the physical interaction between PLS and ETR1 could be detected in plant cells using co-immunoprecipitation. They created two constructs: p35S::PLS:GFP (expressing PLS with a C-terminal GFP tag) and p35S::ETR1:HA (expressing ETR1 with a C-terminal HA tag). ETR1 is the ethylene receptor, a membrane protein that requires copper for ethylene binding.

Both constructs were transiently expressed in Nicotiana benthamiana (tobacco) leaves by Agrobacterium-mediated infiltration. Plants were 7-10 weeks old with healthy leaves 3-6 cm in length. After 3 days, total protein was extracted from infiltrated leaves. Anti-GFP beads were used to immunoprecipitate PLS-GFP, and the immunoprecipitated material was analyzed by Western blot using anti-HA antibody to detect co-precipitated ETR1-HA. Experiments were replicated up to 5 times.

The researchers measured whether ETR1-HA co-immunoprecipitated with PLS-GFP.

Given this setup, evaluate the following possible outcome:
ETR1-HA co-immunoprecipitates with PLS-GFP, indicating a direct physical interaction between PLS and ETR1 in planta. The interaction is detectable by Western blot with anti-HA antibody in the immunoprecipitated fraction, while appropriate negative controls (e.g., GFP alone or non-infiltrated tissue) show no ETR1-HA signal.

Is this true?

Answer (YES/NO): YES